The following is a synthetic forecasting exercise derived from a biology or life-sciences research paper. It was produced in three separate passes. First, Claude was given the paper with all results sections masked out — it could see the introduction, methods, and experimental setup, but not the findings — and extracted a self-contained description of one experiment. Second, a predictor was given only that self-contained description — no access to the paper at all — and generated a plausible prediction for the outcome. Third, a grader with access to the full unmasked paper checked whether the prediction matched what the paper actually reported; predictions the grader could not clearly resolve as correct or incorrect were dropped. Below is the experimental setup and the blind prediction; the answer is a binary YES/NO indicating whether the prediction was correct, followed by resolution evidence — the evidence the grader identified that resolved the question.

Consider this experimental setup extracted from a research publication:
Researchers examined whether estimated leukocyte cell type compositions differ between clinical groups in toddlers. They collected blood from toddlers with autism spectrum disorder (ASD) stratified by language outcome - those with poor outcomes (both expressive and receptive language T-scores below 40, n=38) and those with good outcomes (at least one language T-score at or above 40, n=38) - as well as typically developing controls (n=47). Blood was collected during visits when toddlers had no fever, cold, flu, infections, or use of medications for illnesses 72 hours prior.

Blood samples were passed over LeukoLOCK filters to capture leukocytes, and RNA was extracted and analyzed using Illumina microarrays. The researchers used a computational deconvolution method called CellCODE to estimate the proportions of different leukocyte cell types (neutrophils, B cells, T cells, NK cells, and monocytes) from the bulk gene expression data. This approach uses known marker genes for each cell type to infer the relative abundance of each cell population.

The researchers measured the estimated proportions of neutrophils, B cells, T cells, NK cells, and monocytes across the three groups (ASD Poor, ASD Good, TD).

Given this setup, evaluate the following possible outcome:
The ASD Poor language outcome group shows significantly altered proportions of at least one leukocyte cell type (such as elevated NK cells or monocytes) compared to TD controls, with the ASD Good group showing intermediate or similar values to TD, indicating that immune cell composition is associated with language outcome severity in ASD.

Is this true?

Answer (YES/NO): NO